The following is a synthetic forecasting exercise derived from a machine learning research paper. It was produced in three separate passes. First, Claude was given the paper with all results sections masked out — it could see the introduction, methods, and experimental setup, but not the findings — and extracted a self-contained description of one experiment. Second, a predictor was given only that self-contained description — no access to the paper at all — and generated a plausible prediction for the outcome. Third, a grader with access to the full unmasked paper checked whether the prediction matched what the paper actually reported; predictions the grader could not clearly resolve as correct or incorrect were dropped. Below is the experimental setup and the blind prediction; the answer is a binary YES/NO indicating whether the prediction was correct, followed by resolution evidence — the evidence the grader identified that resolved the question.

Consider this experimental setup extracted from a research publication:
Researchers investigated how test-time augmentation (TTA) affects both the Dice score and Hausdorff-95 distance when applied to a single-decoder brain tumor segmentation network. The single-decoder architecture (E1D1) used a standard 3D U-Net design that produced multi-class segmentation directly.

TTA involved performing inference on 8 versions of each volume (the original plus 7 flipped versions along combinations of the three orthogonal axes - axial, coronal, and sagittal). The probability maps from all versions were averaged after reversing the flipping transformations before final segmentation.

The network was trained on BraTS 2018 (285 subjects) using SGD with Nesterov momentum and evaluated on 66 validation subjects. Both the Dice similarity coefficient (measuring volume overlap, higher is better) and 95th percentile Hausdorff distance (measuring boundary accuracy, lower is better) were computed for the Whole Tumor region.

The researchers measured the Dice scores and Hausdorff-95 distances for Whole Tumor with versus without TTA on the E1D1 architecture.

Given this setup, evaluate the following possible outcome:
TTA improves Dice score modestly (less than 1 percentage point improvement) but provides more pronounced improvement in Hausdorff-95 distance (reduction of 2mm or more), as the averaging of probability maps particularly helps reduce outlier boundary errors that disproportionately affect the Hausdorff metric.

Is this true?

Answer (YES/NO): NO